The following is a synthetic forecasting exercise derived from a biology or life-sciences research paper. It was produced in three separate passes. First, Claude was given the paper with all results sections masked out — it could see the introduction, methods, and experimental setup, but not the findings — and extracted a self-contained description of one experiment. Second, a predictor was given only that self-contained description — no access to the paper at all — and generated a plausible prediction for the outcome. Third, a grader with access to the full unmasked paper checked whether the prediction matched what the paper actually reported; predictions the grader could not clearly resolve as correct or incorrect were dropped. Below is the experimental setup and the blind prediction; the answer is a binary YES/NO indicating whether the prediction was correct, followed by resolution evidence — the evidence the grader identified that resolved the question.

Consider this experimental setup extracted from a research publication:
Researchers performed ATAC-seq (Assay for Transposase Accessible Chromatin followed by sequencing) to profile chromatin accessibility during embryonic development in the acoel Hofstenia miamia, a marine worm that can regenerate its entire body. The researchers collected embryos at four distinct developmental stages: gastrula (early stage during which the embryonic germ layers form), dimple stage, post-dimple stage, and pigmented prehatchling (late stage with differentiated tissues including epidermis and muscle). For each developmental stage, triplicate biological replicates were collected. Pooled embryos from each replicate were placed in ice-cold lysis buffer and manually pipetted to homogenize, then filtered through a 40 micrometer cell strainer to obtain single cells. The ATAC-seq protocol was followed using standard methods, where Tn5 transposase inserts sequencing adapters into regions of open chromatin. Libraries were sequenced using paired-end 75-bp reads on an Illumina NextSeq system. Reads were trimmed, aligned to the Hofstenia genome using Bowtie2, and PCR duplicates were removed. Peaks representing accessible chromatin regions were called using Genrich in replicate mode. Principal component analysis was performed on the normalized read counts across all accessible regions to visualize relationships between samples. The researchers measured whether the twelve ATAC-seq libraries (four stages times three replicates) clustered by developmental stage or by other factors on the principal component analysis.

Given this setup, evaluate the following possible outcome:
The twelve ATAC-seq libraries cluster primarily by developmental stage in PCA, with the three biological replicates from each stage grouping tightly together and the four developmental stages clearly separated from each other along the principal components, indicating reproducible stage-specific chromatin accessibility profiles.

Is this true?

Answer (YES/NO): YES